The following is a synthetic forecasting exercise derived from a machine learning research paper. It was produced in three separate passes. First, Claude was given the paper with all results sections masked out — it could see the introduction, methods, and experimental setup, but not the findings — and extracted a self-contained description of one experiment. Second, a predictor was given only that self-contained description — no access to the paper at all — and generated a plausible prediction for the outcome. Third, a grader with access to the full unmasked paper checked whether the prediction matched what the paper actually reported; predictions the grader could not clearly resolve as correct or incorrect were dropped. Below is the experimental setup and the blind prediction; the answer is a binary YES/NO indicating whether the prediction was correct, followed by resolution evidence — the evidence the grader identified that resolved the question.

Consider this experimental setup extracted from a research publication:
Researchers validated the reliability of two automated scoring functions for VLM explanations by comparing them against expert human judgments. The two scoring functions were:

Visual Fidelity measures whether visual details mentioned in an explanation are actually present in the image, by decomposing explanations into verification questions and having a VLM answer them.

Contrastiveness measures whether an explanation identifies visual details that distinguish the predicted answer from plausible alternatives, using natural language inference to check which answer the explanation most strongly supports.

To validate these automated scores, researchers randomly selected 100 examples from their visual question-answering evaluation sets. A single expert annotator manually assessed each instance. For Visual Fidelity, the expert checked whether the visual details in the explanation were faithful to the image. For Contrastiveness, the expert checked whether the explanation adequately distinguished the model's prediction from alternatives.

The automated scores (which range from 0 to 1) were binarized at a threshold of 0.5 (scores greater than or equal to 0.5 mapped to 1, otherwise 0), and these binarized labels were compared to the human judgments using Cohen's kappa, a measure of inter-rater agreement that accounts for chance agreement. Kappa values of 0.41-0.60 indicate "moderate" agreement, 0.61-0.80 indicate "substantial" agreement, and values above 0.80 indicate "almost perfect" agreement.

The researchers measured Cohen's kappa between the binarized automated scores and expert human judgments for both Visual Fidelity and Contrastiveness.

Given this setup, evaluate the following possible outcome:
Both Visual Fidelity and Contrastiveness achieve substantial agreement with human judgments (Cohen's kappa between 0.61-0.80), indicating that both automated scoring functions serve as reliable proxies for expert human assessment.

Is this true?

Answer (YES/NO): NO